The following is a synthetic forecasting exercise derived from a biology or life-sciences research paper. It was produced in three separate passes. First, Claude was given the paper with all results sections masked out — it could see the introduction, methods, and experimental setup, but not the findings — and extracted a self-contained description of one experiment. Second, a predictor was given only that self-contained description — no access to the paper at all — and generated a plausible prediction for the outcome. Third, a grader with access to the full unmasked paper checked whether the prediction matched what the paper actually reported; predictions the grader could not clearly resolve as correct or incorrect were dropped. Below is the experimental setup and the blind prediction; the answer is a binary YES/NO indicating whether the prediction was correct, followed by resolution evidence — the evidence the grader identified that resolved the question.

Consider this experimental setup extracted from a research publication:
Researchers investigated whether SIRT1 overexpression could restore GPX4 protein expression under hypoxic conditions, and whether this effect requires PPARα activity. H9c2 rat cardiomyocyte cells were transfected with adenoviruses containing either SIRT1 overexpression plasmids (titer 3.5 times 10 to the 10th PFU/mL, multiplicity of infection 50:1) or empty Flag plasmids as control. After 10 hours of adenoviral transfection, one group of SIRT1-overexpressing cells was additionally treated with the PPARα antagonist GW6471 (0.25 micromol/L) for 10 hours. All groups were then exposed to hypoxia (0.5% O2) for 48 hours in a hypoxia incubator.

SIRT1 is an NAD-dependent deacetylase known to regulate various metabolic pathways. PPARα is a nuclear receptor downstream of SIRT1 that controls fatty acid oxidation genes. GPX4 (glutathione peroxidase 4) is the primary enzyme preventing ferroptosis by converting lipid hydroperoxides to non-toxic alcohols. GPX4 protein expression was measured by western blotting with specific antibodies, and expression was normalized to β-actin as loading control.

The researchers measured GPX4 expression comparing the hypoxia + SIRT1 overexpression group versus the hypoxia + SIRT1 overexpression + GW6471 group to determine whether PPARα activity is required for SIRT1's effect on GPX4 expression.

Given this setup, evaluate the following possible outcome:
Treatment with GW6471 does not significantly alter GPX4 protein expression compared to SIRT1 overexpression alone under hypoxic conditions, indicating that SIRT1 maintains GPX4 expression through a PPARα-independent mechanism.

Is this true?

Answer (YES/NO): NO